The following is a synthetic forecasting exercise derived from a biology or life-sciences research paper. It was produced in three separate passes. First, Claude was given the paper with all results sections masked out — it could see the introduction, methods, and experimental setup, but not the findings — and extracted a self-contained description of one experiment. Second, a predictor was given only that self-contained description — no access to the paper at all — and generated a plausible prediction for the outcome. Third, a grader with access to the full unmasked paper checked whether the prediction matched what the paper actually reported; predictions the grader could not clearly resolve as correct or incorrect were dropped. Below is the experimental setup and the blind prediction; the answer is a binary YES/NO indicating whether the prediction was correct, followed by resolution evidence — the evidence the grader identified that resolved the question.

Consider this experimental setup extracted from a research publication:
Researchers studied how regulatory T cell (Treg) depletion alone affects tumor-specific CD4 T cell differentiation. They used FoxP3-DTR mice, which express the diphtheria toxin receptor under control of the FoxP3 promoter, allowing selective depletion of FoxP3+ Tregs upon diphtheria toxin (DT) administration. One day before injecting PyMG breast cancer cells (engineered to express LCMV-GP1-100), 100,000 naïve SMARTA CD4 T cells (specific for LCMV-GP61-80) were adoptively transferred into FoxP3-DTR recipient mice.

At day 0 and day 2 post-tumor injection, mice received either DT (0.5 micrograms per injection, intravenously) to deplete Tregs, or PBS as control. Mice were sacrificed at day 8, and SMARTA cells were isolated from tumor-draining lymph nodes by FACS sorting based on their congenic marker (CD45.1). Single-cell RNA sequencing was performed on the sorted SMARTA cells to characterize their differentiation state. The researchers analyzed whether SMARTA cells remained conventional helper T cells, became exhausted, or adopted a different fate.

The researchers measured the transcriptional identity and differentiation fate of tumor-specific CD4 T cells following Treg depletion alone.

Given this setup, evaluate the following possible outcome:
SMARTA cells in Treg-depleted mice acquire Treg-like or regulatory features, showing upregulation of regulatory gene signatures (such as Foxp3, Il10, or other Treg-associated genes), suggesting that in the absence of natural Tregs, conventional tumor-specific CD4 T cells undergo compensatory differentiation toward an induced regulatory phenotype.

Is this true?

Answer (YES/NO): YES